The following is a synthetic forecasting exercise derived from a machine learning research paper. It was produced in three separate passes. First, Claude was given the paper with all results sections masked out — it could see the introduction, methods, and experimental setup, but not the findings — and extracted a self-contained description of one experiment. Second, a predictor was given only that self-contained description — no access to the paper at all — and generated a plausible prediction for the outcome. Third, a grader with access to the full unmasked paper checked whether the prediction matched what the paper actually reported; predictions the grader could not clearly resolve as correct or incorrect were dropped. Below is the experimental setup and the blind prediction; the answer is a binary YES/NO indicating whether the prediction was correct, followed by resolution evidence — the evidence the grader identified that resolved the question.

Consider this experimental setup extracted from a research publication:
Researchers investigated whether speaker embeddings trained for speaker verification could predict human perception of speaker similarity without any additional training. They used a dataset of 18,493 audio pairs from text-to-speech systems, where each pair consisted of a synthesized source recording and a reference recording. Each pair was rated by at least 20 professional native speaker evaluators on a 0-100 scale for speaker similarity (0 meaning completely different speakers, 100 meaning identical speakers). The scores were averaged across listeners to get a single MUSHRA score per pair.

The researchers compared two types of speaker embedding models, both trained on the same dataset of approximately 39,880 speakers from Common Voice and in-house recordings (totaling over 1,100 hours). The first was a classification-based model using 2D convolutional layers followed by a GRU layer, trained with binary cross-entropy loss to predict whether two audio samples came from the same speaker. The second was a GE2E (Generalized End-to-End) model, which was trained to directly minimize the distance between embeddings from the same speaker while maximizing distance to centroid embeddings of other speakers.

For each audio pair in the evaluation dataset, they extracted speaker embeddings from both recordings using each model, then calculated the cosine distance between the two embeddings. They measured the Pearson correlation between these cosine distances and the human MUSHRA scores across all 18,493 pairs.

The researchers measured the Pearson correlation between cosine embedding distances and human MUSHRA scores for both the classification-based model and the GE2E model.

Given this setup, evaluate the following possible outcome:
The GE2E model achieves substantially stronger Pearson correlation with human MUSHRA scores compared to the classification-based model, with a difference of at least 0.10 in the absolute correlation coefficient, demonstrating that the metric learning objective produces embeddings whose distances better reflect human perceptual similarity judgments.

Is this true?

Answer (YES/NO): YES